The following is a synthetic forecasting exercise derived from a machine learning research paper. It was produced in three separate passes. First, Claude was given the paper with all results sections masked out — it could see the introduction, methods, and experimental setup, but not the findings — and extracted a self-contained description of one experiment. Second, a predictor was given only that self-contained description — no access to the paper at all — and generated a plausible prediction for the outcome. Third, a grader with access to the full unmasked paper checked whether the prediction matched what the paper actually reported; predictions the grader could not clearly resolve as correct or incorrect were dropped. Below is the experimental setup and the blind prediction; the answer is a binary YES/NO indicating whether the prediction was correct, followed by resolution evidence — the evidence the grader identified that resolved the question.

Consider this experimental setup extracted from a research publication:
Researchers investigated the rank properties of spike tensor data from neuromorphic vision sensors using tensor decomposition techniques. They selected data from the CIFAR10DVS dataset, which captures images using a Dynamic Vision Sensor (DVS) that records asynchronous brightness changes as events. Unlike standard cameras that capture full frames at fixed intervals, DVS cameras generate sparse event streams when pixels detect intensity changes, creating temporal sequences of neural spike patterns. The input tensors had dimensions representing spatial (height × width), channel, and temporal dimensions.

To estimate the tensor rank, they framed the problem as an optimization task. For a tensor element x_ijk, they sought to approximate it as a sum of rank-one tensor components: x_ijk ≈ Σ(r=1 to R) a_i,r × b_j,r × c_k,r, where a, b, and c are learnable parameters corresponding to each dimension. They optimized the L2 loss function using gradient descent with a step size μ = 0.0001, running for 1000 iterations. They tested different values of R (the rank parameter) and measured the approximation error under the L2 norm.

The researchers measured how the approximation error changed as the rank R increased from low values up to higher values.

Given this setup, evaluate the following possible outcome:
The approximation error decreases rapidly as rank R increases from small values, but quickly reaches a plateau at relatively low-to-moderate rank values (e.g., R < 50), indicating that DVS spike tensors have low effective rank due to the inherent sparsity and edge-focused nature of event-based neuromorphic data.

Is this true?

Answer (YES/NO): YES